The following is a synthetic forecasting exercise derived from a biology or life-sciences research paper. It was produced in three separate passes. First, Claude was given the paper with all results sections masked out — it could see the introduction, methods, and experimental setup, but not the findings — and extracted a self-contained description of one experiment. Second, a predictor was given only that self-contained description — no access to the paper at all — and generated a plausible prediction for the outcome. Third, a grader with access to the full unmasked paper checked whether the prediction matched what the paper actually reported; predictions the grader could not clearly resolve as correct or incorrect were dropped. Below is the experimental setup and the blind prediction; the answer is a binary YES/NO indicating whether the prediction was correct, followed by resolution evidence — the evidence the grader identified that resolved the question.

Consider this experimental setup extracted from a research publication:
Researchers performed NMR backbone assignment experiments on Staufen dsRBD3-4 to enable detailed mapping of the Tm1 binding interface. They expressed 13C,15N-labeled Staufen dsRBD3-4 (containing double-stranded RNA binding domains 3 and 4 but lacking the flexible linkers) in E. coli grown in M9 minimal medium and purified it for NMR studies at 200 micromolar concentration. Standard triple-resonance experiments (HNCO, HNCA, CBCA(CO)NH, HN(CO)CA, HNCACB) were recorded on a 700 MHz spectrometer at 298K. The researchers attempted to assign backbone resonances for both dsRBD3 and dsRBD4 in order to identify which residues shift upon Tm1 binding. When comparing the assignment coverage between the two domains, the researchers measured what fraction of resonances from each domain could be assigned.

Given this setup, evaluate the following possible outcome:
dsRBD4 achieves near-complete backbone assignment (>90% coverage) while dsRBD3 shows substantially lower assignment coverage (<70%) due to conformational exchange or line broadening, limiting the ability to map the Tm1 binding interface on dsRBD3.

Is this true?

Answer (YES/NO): NO